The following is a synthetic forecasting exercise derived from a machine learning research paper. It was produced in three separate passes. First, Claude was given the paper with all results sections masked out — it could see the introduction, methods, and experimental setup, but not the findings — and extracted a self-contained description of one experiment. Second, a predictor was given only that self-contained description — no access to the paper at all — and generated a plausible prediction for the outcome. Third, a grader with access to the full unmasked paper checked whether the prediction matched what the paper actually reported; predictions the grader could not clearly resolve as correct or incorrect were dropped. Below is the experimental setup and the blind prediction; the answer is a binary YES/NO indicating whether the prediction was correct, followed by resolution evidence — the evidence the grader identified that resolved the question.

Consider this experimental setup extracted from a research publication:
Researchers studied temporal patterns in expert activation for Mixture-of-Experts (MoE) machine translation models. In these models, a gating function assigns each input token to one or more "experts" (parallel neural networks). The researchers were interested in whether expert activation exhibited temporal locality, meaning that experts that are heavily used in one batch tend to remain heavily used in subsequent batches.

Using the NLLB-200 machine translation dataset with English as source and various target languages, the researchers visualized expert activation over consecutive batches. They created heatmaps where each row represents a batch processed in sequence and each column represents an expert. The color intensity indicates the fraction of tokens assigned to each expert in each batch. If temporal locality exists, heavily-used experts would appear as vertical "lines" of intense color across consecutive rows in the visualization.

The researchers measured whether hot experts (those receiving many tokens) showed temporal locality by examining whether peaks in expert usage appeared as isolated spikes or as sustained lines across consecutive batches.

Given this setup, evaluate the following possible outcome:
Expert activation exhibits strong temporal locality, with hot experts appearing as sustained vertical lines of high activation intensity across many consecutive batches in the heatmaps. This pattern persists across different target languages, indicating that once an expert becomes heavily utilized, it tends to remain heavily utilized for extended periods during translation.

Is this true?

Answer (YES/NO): YES